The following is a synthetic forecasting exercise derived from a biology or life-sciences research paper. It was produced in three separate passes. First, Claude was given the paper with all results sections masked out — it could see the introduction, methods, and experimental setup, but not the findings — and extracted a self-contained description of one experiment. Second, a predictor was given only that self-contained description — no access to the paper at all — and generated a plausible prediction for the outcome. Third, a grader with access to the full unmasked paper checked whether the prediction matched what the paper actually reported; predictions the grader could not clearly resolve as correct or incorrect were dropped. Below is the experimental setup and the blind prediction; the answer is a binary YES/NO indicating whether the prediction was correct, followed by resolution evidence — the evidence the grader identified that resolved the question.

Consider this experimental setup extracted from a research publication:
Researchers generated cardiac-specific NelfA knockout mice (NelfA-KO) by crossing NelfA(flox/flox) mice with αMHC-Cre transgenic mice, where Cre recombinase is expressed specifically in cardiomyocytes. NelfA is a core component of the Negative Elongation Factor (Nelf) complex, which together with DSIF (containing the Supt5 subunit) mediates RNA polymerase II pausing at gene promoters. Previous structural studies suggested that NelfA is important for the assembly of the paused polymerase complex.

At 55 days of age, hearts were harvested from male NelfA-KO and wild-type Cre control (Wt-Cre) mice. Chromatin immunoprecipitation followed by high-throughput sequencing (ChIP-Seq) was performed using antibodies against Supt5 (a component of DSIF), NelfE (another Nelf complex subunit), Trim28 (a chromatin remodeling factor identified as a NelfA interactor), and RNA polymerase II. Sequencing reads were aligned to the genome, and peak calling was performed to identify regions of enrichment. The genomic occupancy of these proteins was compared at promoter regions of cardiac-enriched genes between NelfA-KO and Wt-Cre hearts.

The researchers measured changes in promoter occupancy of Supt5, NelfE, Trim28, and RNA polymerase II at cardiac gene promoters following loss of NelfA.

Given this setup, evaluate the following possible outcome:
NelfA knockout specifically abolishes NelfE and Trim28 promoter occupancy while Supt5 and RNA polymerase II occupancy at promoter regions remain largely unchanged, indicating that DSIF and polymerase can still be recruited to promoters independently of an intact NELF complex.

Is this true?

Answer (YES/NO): NO